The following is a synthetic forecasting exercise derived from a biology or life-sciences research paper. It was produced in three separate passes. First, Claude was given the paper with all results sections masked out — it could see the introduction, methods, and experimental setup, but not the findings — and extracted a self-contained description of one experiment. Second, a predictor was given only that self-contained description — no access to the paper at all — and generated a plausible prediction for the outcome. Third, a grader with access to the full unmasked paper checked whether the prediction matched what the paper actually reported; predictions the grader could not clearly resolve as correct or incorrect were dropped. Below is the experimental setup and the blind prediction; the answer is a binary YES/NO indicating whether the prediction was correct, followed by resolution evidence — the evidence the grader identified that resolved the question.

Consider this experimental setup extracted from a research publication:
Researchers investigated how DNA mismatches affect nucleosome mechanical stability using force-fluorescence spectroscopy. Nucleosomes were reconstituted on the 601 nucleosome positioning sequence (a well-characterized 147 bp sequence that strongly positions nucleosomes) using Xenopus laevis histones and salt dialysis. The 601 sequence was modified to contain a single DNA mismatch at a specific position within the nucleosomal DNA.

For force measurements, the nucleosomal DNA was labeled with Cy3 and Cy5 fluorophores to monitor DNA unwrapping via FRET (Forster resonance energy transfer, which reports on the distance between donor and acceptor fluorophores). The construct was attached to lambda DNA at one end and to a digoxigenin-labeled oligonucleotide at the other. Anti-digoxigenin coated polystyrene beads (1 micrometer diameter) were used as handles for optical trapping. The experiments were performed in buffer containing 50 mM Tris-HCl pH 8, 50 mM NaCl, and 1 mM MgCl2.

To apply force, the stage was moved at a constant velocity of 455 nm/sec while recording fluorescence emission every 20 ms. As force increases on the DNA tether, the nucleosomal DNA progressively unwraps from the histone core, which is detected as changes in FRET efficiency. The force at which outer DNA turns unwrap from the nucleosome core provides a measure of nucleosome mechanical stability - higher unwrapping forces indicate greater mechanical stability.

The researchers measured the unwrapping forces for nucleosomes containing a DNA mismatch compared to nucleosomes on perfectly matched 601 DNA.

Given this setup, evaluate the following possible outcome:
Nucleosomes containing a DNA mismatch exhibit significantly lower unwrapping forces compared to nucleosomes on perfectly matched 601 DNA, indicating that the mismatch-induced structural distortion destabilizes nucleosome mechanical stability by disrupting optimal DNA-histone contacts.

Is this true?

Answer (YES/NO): NO